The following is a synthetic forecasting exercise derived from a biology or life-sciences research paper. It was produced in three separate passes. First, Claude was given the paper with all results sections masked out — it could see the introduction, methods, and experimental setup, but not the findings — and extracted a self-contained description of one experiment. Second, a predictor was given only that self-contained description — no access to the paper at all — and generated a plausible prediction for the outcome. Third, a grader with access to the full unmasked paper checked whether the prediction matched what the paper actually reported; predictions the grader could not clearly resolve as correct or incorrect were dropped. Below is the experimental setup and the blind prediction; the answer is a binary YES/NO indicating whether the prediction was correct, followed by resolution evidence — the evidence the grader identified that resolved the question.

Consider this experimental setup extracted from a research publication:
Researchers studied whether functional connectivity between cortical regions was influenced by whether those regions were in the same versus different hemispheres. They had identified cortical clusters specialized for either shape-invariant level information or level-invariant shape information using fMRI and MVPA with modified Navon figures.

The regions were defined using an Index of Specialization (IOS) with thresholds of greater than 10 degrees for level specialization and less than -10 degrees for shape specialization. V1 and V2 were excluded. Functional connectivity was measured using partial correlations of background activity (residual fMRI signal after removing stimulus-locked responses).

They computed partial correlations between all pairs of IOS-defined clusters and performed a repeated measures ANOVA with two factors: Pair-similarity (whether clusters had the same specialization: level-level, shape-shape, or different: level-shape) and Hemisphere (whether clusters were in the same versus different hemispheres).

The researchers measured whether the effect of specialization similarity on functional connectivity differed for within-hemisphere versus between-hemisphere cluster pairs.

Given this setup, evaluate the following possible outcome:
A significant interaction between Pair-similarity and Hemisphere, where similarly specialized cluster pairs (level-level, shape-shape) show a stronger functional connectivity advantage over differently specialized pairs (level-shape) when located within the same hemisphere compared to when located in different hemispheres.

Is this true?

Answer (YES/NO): NO